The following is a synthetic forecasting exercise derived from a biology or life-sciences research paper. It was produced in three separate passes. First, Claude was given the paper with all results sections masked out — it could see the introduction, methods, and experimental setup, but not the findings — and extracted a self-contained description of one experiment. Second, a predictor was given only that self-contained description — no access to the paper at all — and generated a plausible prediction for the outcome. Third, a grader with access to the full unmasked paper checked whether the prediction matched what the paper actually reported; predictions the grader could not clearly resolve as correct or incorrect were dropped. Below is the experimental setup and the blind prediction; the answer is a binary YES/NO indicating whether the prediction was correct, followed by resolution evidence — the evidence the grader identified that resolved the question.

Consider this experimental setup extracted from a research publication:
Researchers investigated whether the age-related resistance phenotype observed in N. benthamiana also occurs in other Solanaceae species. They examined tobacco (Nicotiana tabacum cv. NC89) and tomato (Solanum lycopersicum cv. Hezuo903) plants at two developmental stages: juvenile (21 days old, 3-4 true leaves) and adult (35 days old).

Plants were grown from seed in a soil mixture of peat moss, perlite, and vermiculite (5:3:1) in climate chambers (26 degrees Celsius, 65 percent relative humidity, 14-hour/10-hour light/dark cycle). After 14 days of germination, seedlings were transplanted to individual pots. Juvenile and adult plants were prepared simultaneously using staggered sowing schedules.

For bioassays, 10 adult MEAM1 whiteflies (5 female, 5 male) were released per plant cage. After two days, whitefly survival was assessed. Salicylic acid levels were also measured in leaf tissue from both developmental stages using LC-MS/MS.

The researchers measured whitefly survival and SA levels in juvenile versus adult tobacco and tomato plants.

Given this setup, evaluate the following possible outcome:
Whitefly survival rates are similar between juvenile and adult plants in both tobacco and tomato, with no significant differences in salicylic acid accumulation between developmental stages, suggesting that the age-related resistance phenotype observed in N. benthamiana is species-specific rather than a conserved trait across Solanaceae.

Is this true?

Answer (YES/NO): NO